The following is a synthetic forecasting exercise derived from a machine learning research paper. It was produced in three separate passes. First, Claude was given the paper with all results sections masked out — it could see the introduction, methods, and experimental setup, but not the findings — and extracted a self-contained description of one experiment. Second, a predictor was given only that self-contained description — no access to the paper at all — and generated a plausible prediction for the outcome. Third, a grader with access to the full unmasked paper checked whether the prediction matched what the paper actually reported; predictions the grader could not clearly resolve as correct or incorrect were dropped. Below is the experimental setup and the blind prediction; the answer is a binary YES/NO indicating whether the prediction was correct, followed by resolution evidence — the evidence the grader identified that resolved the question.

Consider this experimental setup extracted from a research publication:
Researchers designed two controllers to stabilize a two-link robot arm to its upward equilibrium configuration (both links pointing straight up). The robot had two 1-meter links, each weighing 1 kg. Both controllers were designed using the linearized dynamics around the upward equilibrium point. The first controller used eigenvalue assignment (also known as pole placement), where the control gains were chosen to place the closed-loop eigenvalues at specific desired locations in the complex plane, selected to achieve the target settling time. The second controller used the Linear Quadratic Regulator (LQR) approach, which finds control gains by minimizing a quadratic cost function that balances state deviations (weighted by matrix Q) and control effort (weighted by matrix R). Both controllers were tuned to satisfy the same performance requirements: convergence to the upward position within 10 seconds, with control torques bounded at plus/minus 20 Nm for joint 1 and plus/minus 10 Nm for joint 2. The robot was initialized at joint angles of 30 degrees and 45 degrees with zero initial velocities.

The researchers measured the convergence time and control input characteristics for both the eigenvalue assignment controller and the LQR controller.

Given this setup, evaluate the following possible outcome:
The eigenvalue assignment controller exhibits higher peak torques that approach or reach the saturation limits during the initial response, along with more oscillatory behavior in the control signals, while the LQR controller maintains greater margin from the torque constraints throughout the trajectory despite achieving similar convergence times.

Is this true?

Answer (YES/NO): NO